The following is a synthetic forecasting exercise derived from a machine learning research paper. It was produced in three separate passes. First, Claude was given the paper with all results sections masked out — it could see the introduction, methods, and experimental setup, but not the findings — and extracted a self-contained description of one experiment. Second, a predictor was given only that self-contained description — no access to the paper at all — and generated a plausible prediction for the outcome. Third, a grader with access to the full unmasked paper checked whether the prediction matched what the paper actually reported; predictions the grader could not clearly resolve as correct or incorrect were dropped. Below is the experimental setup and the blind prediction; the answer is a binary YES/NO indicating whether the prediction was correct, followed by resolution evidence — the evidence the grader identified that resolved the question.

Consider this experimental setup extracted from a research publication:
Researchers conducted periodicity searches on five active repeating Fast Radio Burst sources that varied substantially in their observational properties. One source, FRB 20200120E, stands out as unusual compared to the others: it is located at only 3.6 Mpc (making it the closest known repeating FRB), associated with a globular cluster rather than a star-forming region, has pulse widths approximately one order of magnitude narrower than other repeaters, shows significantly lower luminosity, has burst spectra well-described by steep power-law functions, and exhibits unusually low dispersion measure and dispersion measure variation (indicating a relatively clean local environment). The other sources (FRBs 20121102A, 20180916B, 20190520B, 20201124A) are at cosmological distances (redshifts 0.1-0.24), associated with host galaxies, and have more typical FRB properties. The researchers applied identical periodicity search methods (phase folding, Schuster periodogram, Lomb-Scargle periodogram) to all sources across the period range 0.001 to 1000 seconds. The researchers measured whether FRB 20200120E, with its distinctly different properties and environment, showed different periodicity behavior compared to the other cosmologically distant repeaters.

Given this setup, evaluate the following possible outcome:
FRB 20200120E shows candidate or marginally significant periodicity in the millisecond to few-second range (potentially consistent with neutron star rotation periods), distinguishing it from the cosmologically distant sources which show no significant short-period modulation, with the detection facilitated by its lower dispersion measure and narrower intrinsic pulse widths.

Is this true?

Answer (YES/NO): NO